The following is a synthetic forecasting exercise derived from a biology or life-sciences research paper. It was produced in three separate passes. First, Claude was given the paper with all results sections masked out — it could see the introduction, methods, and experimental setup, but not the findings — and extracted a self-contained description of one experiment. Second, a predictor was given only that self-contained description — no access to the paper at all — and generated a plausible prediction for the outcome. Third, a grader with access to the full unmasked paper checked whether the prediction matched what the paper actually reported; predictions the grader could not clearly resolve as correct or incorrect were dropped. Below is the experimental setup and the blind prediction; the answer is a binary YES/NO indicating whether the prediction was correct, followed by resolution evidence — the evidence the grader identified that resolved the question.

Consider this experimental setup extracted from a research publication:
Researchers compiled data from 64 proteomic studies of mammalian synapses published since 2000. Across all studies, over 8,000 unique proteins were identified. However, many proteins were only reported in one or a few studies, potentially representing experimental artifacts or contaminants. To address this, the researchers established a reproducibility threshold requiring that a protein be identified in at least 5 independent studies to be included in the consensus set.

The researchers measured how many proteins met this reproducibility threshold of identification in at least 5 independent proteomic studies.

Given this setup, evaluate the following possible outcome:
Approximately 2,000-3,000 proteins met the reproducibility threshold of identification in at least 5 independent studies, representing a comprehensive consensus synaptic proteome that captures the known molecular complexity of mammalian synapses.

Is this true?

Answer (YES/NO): NO